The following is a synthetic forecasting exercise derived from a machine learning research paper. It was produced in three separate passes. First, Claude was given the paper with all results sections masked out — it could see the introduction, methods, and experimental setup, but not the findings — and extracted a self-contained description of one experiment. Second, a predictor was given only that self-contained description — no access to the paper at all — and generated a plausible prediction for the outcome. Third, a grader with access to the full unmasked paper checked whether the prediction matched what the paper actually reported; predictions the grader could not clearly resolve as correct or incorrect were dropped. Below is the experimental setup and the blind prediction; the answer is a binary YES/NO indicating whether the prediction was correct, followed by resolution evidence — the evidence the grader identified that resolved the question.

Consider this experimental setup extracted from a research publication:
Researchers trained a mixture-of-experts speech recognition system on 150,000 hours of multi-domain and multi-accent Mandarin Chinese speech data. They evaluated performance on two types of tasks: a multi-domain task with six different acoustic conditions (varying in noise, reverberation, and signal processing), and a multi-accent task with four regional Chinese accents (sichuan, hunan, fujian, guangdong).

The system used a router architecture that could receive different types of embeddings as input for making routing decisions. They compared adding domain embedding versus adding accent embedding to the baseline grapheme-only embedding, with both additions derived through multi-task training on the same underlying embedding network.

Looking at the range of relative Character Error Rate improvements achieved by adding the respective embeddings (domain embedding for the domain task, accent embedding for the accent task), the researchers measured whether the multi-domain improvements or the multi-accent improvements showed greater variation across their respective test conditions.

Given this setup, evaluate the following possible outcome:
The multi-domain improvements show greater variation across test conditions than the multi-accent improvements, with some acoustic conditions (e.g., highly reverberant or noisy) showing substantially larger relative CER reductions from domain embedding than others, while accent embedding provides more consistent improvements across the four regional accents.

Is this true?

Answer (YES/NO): NO